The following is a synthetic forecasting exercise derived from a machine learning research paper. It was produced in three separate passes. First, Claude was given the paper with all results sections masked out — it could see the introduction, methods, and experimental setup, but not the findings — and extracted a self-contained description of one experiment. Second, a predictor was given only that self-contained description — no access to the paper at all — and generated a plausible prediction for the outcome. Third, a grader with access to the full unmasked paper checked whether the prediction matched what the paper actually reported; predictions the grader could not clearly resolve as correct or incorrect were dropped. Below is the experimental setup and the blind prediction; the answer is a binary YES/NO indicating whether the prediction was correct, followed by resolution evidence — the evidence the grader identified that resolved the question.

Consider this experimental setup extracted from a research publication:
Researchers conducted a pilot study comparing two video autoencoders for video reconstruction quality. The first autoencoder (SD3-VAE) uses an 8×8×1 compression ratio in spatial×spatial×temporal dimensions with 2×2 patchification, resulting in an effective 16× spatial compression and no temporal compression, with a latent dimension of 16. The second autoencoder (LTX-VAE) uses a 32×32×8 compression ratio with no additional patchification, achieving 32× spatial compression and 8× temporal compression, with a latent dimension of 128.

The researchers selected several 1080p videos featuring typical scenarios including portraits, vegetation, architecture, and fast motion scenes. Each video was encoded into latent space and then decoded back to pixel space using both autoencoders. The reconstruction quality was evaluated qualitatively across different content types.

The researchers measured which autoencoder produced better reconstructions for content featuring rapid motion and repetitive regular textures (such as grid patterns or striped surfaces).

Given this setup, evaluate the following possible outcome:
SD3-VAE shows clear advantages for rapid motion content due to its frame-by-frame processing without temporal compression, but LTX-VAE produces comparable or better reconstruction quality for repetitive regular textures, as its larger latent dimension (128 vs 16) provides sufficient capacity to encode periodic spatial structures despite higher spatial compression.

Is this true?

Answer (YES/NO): NO